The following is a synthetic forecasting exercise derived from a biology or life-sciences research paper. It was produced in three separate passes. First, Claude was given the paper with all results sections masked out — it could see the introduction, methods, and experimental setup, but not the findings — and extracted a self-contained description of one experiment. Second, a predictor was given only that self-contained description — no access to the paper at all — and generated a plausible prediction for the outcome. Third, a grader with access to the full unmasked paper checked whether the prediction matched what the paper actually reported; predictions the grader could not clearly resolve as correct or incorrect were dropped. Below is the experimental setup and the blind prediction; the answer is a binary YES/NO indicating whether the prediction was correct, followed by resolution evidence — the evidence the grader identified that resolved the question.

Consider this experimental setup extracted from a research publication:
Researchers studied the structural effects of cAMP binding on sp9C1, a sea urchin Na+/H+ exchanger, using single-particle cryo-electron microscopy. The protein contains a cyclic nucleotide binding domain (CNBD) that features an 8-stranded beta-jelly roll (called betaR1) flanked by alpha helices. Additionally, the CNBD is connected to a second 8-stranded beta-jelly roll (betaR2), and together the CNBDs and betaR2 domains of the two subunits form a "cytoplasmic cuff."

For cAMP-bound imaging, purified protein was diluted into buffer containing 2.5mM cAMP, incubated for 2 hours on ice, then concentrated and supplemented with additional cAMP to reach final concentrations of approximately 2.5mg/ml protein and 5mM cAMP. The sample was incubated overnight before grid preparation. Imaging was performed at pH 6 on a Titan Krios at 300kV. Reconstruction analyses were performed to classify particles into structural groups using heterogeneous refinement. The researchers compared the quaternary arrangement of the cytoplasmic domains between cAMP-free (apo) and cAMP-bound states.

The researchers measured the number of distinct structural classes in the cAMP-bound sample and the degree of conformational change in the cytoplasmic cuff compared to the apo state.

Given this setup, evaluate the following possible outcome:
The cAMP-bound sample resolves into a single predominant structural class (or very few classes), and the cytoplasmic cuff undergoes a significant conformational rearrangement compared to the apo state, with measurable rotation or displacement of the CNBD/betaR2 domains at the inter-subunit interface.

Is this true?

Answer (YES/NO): NO